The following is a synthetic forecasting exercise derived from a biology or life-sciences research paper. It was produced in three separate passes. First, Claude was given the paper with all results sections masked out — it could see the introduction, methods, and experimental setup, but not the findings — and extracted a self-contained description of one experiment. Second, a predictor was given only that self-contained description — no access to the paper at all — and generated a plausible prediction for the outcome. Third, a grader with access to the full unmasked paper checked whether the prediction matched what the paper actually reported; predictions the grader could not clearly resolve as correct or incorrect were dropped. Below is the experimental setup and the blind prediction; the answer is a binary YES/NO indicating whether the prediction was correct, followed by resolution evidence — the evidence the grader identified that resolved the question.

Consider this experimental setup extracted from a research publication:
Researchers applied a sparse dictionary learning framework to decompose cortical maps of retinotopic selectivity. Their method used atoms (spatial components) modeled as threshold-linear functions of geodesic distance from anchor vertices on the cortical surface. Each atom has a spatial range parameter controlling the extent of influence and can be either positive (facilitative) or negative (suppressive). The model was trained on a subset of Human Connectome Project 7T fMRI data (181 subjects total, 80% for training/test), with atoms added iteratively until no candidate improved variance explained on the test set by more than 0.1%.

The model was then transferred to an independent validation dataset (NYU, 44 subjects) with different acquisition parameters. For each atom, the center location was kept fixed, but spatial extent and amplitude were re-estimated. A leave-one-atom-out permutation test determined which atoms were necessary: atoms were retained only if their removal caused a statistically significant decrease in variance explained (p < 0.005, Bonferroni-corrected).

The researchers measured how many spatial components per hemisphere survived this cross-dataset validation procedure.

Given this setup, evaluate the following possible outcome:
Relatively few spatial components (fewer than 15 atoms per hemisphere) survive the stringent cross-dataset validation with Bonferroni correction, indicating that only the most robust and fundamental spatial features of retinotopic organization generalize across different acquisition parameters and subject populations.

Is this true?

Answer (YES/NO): YES